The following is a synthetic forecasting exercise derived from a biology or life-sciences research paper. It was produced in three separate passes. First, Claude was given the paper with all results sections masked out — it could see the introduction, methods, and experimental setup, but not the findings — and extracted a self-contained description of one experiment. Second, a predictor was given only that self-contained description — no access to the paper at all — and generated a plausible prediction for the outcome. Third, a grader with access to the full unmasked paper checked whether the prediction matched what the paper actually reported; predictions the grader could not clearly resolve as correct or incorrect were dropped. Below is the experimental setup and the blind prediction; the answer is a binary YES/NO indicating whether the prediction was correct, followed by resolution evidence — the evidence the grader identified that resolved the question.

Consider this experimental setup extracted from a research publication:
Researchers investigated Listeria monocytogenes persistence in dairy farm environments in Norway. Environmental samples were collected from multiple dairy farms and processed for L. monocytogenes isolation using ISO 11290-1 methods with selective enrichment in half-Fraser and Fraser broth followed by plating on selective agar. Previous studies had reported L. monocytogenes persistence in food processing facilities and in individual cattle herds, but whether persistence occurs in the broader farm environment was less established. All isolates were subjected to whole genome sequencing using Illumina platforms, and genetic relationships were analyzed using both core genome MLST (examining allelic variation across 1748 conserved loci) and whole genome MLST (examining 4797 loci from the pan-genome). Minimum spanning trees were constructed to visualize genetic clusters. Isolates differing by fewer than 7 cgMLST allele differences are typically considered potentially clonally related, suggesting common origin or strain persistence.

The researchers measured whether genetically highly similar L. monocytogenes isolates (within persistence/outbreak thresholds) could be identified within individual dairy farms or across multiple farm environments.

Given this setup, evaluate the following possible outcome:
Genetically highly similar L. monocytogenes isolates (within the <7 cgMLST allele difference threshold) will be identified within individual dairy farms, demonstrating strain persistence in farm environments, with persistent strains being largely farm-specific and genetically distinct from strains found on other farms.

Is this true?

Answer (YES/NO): NO